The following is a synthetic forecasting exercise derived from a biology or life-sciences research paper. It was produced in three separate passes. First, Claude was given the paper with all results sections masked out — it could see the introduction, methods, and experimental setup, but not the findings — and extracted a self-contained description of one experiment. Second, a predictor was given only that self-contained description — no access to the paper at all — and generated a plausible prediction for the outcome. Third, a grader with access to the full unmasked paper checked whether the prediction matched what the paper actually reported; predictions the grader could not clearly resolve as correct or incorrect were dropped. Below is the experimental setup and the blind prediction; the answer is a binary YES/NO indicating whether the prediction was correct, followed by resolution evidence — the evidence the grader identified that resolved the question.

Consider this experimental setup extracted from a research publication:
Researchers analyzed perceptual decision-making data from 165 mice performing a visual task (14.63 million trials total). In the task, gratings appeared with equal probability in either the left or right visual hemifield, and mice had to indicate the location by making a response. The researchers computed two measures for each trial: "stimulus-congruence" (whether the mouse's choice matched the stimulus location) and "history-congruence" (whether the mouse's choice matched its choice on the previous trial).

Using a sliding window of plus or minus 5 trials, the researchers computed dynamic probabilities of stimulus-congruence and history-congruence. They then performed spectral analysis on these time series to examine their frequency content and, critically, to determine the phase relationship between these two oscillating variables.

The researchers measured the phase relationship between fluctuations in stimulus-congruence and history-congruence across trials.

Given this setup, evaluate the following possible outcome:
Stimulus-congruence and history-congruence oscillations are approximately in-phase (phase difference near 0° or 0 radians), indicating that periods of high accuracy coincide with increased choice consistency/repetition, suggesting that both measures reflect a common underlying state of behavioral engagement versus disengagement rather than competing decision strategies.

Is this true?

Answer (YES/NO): NO